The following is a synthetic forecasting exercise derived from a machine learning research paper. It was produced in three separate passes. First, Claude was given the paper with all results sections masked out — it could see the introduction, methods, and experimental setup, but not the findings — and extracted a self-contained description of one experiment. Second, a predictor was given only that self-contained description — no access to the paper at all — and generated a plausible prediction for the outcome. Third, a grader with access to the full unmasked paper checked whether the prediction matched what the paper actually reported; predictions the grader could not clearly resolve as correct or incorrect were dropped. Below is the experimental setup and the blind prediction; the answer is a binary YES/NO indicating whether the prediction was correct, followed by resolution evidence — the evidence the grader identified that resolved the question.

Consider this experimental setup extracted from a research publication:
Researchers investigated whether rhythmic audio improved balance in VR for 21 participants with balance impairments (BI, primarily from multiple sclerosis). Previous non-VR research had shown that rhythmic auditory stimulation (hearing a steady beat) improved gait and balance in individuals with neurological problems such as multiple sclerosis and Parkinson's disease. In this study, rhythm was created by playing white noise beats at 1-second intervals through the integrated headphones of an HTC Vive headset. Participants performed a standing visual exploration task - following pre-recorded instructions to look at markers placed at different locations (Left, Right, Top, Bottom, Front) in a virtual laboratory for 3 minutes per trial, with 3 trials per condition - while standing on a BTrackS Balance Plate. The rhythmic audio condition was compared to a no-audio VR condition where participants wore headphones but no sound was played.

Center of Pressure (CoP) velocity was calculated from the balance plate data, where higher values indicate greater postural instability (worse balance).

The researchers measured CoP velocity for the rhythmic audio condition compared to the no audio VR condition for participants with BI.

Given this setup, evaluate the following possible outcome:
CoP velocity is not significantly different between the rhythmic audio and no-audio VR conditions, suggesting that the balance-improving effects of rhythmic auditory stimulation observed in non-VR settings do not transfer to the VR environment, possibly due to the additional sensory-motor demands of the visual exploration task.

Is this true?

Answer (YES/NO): NO